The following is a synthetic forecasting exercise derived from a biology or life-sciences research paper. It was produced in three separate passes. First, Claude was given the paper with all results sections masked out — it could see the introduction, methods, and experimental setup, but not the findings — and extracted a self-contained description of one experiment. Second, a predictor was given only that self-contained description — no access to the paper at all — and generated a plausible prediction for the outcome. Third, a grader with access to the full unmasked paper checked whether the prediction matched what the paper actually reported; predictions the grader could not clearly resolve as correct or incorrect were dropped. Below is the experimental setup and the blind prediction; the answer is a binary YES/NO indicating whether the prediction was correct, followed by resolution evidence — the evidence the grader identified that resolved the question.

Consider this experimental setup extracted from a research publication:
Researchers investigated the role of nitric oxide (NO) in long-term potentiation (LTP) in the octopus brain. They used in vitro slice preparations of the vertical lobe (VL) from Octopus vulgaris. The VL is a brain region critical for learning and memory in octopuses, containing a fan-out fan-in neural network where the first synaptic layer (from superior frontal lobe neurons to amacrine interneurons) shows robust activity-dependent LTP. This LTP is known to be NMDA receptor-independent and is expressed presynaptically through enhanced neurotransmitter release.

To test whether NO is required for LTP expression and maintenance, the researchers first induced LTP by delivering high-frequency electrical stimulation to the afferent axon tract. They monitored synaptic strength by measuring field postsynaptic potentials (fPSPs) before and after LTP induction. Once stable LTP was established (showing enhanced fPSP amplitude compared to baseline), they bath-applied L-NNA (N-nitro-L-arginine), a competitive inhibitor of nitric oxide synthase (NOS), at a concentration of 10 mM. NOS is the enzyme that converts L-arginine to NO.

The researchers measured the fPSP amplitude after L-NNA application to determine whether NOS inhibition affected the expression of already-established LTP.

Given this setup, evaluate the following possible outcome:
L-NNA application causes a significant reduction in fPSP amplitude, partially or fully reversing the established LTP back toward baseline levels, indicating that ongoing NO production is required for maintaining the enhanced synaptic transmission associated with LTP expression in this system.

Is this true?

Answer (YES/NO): YES